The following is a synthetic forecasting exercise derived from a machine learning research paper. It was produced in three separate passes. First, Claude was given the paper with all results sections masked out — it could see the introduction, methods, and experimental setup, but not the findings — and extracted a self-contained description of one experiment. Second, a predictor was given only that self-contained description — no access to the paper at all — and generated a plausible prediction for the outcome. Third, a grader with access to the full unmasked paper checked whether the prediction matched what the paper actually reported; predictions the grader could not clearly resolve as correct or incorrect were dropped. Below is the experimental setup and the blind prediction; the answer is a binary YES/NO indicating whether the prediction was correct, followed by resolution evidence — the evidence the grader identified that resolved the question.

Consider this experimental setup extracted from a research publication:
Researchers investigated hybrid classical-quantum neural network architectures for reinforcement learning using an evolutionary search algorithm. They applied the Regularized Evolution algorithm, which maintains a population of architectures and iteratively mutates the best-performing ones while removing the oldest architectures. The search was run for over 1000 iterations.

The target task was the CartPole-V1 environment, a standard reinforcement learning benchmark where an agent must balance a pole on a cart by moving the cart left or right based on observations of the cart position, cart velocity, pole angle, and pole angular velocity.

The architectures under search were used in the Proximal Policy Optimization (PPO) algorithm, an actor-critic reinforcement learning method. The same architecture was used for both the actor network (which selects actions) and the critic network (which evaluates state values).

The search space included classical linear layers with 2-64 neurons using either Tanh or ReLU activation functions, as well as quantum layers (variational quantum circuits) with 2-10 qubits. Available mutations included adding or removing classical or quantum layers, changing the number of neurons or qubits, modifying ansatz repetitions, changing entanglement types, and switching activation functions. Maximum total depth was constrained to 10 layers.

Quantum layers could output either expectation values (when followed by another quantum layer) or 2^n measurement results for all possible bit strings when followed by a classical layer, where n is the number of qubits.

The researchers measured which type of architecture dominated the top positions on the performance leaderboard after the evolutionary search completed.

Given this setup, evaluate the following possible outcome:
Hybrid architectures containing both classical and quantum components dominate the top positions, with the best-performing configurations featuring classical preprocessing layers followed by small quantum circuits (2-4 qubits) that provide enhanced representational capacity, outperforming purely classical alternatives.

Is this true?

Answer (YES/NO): NO